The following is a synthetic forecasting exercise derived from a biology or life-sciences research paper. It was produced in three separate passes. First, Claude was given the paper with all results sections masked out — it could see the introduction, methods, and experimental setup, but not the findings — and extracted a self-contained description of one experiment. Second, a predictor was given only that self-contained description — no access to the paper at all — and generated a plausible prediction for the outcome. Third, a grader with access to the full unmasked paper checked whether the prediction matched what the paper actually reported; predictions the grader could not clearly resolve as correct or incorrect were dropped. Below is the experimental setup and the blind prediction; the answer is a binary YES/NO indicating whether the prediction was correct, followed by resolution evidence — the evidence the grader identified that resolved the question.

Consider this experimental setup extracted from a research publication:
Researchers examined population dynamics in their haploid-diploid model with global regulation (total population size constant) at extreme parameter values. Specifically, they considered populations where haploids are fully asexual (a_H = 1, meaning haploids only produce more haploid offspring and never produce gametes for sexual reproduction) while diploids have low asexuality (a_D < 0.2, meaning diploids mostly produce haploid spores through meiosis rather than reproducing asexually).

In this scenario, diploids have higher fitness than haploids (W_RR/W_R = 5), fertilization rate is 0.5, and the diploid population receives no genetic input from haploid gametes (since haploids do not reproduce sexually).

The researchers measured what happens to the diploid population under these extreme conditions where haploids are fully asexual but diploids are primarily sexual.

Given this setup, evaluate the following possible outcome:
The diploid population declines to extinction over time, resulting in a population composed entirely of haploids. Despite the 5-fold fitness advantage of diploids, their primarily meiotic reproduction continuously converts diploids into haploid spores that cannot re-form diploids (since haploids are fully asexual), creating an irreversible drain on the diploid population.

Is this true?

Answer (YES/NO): YES